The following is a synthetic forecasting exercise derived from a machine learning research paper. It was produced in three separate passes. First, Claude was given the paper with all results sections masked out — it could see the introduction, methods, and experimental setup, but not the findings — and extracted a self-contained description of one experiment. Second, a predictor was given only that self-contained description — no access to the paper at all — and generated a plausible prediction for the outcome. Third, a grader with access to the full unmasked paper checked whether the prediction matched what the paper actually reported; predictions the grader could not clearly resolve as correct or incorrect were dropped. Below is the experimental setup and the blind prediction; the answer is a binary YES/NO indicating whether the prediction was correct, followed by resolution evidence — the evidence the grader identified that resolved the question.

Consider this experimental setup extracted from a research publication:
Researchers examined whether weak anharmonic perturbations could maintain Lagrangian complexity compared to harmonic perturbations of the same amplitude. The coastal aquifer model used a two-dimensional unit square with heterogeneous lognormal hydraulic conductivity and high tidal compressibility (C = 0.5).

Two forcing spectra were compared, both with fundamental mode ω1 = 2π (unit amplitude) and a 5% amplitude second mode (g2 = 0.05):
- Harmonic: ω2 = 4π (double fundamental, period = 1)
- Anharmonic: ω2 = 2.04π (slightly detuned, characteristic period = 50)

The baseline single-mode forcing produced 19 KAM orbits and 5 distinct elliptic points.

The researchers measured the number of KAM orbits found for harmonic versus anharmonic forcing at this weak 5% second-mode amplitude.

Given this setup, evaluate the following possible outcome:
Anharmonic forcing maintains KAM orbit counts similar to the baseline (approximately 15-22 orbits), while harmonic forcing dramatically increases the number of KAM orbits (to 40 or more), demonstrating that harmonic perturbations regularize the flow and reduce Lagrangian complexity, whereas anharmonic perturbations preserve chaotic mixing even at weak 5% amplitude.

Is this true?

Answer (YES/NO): NO